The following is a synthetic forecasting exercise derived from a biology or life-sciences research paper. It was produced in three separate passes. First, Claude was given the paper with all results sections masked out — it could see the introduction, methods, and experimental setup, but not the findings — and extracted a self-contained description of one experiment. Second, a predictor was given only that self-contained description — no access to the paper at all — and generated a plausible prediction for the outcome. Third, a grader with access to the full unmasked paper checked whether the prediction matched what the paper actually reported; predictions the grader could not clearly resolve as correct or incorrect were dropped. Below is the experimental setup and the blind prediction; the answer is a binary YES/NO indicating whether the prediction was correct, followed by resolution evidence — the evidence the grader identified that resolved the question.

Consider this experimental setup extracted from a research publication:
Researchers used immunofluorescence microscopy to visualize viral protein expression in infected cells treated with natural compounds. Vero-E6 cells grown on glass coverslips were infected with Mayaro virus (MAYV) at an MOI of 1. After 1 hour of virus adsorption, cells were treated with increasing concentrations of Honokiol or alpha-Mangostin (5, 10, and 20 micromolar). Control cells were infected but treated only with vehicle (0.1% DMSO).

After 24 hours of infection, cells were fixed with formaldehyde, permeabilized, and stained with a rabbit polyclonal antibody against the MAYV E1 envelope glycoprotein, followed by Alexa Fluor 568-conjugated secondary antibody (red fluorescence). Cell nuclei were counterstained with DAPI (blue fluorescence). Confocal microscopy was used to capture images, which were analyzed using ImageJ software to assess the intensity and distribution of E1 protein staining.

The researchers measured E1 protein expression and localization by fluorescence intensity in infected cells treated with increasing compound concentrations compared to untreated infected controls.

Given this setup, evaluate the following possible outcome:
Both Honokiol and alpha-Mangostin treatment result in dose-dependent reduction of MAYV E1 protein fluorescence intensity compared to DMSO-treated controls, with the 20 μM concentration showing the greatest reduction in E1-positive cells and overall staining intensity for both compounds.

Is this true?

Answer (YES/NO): NO